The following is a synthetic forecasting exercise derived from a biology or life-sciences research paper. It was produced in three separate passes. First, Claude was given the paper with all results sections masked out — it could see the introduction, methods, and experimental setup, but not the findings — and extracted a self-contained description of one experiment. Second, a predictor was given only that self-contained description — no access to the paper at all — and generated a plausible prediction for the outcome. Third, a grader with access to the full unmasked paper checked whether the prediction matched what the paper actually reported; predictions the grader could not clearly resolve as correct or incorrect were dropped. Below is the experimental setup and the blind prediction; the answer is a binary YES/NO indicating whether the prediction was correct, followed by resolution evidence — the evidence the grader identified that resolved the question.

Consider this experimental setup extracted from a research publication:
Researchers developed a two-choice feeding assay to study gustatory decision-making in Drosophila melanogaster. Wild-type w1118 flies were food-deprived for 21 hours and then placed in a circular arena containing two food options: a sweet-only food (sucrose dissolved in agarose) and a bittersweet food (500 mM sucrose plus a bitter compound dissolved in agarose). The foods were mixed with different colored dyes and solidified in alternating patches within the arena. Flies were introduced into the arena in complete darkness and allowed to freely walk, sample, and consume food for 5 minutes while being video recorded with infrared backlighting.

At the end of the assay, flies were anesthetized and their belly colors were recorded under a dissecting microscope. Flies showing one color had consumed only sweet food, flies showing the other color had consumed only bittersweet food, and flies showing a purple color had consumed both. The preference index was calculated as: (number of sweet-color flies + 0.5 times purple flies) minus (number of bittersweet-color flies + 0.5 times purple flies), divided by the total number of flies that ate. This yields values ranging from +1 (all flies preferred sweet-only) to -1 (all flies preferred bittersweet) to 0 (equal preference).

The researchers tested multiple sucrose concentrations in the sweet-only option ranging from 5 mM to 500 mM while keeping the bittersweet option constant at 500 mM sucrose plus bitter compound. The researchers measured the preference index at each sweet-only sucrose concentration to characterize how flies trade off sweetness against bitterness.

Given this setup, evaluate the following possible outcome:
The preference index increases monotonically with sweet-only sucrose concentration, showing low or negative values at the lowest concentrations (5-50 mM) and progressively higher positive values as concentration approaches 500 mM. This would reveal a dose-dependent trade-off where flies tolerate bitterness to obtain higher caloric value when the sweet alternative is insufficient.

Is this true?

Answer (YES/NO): YES